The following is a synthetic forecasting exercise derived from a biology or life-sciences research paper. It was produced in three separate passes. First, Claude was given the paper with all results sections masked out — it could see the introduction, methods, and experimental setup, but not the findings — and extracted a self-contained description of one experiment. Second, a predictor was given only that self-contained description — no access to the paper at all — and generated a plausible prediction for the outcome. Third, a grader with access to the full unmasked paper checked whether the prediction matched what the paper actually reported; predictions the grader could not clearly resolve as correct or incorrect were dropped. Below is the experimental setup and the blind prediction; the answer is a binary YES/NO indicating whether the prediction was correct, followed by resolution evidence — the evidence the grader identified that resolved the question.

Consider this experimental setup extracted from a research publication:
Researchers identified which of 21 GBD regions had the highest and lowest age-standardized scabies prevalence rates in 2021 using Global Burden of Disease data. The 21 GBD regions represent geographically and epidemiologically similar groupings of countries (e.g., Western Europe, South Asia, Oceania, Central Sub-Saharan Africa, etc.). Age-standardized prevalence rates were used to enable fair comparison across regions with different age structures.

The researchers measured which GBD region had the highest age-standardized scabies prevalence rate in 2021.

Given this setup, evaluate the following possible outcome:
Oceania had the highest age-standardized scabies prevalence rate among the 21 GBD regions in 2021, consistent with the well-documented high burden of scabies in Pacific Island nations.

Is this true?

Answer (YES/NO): YES